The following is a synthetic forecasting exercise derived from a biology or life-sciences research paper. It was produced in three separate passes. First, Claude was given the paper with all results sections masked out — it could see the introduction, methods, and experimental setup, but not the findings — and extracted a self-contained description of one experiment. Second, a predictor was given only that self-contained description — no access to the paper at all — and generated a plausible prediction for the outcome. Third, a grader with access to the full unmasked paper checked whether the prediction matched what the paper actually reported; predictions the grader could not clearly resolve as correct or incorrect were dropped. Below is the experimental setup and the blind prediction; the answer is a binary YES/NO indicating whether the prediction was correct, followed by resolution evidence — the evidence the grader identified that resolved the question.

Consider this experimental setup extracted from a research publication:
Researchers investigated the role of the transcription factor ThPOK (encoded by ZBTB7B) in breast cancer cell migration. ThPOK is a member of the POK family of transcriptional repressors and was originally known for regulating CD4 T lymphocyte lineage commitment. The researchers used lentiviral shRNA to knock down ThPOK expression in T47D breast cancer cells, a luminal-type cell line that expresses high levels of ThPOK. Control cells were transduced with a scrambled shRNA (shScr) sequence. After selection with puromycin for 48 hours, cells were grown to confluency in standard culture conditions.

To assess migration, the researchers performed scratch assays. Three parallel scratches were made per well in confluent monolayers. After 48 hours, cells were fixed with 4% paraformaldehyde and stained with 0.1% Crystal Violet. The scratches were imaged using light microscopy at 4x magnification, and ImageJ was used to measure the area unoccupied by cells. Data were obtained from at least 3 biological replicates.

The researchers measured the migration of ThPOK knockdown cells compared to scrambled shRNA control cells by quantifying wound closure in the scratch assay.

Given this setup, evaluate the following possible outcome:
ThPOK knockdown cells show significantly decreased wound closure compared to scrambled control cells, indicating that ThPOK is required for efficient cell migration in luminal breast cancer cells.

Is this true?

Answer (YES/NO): NO